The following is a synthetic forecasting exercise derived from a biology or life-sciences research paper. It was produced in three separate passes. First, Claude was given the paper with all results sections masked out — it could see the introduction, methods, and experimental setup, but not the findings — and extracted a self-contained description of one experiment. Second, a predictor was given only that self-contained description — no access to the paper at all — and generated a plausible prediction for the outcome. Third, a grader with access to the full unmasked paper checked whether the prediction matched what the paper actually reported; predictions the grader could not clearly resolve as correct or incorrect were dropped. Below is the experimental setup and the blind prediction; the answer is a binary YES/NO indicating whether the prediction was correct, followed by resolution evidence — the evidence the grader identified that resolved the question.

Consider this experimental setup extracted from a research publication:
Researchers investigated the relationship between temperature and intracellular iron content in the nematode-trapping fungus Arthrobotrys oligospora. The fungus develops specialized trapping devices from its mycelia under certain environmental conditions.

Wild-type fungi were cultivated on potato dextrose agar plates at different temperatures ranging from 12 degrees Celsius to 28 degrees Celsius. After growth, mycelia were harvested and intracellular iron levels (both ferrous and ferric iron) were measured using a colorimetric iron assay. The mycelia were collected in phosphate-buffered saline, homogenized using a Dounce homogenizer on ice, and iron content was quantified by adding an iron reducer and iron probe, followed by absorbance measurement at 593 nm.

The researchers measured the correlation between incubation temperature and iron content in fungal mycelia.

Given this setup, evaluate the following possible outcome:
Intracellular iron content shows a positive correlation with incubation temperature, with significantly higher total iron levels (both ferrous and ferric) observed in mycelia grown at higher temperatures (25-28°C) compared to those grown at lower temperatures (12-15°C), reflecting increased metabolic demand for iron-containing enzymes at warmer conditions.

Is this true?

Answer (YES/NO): NO